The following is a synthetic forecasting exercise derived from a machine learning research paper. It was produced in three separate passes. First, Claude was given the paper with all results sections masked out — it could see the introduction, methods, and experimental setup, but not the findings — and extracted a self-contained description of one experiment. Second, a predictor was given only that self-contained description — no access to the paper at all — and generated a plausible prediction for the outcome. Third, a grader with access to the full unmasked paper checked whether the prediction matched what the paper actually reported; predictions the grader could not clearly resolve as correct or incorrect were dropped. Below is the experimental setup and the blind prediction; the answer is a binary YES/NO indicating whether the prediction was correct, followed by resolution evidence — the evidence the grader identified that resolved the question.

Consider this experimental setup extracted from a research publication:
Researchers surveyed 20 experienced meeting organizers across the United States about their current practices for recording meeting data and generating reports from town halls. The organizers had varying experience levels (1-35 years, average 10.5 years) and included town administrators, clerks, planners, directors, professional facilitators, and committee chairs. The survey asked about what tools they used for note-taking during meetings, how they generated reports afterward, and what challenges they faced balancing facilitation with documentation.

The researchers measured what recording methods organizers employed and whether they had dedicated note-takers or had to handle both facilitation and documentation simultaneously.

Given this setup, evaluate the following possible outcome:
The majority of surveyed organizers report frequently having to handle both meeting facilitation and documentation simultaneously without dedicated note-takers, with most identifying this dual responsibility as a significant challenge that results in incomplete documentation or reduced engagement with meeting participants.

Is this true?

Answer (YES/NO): NO